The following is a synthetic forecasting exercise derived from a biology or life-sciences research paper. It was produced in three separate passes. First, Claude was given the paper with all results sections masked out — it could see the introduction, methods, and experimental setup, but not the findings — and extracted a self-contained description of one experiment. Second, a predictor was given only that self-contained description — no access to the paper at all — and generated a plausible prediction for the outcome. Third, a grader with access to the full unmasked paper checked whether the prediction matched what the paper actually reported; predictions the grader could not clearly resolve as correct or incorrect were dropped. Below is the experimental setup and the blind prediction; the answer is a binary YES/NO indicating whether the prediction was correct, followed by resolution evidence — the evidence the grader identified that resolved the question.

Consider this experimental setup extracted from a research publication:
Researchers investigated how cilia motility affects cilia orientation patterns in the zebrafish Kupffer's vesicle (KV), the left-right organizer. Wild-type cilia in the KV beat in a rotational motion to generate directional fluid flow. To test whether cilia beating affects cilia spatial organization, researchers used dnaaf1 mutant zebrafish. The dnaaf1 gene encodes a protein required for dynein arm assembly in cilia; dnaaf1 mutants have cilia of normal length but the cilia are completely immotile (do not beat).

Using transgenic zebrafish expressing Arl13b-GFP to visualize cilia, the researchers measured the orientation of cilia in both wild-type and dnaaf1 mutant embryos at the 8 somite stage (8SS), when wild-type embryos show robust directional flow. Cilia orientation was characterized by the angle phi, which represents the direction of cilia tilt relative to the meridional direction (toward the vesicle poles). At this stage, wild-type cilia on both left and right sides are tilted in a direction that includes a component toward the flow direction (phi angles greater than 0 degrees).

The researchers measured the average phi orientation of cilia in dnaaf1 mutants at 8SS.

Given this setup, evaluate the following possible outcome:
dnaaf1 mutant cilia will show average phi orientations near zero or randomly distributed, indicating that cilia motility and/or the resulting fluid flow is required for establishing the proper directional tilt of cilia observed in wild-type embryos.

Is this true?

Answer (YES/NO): NO